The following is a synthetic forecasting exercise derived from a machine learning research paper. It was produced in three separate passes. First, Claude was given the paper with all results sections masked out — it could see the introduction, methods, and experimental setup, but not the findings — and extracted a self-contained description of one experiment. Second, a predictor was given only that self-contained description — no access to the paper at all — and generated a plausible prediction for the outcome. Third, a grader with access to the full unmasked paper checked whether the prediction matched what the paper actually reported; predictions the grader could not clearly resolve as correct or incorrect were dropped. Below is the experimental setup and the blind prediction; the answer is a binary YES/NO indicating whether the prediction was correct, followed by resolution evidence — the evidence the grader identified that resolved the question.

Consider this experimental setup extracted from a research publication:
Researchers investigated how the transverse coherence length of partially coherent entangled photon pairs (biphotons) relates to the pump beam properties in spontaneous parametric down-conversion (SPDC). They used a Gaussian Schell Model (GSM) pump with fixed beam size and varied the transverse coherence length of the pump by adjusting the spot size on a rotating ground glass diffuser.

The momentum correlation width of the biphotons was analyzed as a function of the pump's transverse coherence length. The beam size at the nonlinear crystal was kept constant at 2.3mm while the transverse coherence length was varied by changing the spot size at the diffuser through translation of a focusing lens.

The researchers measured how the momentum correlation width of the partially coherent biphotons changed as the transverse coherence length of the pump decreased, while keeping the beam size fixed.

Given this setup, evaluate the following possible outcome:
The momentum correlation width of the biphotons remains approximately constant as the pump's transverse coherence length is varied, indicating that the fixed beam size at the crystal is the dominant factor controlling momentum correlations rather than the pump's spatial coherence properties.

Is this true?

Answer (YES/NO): NO